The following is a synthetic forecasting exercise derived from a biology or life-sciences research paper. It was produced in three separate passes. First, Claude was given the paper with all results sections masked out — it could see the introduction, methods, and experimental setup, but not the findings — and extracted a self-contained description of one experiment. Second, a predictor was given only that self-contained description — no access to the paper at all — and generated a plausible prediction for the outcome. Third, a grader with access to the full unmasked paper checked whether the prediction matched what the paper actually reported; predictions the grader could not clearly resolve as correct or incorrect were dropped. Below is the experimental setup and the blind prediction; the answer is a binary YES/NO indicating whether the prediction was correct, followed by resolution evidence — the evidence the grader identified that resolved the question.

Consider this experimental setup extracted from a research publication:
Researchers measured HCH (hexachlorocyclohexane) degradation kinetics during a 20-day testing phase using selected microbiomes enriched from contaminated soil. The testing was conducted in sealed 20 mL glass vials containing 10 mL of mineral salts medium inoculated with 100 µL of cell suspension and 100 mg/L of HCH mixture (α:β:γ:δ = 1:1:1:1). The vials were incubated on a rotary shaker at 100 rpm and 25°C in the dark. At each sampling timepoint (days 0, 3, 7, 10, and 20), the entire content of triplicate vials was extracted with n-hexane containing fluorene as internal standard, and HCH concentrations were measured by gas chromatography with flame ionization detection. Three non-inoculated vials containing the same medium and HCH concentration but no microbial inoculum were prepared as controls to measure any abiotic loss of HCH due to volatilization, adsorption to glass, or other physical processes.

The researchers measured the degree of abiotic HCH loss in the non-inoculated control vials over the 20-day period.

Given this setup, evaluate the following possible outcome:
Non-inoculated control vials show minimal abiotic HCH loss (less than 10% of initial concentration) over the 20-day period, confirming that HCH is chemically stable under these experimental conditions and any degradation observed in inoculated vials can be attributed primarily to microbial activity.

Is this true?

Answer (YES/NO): NO